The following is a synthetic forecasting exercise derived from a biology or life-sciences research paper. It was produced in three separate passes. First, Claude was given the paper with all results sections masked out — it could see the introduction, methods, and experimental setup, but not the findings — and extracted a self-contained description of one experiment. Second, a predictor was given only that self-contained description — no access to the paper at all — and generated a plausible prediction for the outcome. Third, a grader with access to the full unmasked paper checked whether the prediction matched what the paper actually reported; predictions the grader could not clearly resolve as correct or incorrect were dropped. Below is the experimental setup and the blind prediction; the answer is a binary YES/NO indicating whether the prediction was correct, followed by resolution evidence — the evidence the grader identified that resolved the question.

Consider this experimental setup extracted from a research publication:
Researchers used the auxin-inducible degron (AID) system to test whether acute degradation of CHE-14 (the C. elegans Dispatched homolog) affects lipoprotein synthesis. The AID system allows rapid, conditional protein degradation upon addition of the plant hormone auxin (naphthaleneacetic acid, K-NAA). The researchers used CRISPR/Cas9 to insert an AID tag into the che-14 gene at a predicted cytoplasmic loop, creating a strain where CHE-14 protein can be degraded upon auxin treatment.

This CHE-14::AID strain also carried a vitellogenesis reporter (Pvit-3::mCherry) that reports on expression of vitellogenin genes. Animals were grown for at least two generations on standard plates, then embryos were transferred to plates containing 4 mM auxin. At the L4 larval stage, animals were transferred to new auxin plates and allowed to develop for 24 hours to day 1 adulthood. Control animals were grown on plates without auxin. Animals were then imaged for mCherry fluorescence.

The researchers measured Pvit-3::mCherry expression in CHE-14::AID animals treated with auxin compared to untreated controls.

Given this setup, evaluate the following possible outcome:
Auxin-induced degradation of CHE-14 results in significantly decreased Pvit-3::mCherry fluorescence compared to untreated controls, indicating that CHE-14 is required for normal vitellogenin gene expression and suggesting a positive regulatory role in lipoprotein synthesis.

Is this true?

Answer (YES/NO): YES